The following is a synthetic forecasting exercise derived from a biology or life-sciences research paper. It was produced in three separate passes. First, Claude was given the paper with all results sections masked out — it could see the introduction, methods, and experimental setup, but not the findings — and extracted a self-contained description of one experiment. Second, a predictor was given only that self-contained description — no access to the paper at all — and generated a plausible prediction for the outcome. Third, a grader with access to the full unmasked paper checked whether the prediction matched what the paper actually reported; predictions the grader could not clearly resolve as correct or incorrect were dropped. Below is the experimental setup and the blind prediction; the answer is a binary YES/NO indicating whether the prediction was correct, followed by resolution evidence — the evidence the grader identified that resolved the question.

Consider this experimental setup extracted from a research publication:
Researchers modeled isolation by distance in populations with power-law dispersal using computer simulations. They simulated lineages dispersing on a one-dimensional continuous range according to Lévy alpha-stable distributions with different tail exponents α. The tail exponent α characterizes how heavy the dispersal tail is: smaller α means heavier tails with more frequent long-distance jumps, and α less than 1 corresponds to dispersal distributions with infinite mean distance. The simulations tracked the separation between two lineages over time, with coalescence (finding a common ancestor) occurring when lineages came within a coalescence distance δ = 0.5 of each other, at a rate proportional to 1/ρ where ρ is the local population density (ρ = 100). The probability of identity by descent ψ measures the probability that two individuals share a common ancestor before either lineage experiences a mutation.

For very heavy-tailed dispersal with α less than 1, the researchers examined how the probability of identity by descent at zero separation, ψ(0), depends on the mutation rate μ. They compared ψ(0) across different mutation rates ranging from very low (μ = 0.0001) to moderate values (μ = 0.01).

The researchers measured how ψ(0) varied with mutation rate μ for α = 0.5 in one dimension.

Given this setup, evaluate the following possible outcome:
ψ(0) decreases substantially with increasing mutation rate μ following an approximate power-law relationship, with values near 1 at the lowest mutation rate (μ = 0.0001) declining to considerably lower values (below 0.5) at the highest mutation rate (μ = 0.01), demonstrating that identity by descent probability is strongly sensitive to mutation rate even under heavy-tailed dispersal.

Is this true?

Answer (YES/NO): NO